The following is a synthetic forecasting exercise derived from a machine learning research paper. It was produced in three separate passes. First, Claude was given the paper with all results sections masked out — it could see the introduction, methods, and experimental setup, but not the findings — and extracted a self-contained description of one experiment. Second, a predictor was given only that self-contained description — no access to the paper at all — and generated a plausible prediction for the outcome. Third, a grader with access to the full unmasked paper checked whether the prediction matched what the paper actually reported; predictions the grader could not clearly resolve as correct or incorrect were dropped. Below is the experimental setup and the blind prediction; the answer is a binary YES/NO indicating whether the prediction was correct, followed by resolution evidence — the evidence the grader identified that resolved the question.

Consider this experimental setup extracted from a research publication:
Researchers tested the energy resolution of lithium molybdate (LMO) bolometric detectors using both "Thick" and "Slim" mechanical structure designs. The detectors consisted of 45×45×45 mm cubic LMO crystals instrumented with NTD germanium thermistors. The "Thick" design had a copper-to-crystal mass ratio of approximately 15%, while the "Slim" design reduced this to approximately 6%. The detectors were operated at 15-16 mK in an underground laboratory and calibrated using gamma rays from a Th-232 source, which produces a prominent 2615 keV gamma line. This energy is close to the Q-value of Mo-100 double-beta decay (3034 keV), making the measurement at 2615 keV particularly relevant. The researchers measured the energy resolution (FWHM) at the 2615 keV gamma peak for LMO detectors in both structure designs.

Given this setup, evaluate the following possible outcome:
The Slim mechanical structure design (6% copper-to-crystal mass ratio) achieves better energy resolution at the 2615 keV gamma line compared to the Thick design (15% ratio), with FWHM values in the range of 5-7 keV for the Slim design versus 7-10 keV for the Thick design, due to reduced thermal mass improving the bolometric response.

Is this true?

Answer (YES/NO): NO